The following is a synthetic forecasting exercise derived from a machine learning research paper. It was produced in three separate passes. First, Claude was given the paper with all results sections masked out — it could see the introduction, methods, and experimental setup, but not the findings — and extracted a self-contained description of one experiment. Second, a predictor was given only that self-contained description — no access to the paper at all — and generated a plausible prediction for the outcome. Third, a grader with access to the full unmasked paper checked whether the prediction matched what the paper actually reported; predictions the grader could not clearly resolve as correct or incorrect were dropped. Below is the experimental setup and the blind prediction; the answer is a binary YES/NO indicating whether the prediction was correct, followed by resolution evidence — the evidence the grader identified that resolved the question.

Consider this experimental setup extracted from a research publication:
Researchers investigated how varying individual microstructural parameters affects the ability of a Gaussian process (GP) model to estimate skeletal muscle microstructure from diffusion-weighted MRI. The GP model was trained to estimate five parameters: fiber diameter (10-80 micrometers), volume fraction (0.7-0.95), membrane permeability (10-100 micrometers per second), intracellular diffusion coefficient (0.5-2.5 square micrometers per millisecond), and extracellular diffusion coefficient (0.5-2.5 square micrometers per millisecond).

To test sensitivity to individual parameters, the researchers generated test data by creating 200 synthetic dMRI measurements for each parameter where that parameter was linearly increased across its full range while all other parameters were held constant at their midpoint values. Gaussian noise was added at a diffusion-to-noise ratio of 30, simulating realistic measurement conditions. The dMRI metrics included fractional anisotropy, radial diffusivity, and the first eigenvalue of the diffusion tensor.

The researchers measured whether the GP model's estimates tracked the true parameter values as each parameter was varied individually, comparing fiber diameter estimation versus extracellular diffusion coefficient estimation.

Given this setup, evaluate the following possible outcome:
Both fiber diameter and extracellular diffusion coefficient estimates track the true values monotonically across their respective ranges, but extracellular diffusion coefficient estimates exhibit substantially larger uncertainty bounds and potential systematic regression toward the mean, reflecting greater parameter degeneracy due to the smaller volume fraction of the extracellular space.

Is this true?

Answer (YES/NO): NO